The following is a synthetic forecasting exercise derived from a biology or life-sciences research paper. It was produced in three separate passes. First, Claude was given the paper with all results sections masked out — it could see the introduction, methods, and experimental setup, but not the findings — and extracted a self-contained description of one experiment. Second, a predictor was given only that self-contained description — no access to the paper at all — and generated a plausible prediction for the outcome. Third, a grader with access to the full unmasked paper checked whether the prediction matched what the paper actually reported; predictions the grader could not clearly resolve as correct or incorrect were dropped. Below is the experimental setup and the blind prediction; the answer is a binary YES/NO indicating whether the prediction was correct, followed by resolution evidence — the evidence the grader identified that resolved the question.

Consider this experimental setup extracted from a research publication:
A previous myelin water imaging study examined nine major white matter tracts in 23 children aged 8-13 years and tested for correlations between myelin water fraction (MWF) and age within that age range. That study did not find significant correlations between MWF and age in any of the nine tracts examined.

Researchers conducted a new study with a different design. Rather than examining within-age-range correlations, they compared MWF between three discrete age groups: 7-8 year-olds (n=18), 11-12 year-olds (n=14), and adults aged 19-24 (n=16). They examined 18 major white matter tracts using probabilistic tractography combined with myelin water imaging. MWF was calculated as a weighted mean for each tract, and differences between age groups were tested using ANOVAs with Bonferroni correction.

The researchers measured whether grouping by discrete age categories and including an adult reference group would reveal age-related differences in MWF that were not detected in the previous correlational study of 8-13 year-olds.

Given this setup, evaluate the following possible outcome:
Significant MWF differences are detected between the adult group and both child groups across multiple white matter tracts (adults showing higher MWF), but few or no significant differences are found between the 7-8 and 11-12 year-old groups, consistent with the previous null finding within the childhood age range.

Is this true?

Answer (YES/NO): YES